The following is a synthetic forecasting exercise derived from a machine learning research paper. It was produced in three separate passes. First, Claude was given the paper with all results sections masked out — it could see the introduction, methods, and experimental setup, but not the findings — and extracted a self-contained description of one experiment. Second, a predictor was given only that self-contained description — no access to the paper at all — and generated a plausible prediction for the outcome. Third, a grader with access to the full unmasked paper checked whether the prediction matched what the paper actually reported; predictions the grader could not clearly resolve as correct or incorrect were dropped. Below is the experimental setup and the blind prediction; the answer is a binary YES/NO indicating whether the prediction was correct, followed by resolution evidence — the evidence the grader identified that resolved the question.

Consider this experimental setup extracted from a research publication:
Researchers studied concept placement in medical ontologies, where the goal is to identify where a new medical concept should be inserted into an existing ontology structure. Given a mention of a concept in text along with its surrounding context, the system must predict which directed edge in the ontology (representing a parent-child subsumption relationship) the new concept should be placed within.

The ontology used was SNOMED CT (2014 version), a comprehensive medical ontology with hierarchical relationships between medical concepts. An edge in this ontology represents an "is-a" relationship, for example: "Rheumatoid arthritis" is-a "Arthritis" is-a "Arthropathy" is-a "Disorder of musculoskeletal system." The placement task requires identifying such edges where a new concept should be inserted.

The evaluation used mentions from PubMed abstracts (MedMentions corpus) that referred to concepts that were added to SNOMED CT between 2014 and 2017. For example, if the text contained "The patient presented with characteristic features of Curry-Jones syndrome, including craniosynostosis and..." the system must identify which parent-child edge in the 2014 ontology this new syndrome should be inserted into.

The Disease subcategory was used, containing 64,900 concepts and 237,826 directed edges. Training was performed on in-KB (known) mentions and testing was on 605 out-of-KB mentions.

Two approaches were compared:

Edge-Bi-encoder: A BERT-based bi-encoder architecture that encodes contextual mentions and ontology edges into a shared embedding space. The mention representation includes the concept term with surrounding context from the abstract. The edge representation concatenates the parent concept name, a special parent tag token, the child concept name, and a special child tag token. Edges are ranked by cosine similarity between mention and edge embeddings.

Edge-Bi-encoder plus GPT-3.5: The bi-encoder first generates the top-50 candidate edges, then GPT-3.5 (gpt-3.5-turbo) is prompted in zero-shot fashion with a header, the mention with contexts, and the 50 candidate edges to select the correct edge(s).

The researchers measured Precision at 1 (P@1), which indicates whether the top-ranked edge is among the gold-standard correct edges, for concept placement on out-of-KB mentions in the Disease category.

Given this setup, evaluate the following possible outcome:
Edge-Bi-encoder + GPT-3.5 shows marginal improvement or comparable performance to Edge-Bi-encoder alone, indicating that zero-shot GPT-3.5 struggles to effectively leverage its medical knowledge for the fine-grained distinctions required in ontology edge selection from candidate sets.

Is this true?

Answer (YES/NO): YES